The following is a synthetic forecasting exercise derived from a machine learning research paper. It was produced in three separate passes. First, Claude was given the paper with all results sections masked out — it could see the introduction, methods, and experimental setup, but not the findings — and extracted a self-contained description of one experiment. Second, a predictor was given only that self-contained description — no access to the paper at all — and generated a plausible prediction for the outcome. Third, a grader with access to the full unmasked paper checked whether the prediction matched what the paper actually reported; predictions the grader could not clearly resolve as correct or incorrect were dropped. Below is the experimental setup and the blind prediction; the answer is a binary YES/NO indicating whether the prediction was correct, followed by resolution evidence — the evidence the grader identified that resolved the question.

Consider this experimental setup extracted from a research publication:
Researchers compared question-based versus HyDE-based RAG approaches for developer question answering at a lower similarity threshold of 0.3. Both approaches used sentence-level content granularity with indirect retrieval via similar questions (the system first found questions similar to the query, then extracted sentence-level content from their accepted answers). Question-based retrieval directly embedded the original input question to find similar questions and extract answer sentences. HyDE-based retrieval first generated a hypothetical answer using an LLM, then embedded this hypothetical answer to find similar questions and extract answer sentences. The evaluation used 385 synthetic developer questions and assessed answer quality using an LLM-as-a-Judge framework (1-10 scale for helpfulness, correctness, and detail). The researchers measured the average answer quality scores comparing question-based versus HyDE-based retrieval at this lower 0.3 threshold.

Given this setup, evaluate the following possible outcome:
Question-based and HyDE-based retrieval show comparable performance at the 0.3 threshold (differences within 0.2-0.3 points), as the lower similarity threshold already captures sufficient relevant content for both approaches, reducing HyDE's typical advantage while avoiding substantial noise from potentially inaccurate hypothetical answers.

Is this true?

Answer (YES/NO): NO